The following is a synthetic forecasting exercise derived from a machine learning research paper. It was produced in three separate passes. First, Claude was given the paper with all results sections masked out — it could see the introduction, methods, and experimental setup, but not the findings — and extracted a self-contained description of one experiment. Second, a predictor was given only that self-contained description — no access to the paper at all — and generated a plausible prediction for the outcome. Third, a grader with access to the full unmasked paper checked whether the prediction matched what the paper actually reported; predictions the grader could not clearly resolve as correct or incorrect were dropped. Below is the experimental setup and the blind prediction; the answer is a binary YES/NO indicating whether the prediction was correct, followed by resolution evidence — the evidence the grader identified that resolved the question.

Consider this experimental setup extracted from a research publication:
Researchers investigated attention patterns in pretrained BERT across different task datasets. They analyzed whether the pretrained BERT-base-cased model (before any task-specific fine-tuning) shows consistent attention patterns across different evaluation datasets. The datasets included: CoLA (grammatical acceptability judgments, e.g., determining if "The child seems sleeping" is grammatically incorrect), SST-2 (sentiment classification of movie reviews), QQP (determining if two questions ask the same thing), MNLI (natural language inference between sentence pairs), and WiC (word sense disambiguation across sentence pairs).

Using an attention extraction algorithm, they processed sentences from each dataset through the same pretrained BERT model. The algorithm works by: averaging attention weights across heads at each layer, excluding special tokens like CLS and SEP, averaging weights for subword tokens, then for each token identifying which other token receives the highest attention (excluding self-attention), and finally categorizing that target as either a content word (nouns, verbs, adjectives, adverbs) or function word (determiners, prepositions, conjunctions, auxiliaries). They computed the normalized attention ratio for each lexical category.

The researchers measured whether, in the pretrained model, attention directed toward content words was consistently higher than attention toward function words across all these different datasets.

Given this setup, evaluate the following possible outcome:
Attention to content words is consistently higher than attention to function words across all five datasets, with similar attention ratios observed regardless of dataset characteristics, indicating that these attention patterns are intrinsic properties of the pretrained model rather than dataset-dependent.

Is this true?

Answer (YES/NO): NO